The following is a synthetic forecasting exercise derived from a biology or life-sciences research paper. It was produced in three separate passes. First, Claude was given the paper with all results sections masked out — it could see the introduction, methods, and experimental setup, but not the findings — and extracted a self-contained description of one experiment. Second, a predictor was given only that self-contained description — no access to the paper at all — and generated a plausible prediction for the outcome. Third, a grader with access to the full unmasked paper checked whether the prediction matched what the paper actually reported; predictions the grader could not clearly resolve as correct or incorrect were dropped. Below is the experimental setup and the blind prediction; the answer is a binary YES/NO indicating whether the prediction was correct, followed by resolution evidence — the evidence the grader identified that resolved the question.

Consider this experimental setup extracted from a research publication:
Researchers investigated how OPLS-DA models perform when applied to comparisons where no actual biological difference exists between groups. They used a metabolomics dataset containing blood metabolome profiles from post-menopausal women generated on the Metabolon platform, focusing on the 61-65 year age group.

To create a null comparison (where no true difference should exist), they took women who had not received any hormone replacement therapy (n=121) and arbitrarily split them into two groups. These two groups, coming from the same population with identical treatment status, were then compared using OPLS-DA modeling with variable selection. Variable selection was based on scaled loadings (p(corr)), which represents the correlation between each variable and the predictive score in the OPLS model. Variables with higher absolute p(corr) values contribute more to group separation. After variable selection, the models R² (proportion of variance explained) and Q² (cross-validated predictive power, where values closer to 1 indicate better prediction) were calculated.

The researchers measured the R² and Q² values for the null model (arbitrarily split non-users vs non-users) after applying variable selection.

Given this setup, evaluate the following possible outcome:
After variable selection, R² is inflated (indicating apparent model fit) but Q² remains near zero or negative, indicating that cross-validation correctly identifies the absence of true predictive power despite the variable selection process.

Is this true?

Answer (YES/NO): NO